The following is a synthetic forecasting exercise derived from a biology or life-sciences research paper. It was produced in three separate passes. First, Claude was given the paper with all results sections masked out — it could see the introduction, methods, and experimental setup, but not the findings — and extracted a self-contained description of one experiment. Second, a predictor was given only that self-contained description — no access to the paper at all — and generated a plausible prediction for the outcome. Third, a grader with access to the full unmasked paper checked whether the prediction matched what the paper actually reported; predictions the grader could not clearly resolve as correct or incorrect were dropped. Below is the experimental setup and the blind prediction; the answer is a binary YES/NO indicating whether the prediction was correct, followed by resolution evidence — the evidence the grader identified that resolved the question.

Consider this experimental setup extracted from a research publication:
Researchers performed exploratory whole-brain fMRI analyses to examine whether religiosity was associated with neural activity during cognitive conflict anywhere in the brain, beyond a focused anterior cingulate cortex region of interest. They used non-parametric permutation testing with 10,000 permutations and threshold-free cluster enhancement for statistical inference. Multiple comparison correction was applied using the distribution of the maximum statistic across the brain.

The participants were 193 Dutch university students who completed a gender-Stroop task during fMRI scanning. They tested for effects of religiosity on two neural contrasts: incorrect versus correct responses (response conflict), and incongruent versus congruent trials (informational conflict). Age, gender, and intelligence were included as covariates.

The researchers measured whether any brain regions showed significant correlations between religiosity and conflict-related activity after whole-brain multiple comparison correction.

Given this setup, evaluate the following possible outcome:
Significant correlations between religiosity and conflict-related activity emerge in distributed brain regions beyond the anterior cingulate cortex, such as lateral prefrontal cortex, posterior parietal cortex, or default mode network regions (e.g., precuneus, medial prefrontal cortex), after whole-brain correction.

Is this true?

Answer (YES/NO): NO